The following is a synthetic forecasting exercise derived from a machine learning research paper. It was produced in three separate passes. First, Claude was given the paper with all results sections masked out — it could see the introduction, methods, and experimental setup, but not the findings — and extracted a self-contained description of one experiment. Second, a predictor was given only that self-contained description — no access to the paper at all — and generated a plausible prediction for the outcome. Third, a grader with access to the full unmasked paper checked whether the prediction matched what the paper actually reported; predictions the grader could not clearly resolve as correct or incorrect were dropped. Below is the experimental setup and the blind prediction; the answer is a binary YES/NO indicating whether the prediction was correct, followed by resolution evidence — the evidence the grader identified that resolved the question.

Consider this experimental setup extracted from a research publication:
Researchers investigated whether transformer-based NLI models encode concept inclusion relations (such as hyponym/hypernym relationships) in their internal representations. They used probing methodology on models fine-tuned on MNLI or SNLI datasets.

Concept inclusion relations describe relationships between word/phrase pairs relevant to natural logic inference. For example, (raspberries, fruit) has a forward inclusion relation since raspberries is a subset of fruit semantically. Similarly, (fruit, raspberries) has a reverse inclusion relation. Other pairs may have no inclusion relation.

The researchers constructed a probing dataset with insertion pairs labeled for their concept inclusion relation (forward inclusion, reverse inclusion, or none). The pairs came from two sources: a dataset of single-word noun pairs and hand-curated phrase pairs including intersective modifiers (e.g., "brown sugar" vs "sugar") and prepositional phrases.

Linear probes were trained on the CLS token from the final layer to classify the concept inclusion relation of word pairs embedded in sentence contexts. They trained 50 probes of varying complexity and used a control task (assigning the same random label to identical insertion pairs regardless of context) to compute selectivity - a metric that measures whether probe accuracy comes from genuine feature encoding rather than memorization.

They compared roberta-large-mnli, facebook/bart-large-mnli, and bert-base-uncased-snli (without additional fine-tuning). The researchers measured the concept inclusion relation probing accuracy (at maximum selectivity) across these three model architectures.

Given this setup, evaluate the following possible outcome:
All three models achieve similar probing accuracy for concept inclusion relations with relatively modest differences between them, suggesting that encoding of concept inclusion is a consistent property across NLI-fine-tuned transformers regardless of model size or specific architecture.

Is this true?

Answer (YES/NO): NO